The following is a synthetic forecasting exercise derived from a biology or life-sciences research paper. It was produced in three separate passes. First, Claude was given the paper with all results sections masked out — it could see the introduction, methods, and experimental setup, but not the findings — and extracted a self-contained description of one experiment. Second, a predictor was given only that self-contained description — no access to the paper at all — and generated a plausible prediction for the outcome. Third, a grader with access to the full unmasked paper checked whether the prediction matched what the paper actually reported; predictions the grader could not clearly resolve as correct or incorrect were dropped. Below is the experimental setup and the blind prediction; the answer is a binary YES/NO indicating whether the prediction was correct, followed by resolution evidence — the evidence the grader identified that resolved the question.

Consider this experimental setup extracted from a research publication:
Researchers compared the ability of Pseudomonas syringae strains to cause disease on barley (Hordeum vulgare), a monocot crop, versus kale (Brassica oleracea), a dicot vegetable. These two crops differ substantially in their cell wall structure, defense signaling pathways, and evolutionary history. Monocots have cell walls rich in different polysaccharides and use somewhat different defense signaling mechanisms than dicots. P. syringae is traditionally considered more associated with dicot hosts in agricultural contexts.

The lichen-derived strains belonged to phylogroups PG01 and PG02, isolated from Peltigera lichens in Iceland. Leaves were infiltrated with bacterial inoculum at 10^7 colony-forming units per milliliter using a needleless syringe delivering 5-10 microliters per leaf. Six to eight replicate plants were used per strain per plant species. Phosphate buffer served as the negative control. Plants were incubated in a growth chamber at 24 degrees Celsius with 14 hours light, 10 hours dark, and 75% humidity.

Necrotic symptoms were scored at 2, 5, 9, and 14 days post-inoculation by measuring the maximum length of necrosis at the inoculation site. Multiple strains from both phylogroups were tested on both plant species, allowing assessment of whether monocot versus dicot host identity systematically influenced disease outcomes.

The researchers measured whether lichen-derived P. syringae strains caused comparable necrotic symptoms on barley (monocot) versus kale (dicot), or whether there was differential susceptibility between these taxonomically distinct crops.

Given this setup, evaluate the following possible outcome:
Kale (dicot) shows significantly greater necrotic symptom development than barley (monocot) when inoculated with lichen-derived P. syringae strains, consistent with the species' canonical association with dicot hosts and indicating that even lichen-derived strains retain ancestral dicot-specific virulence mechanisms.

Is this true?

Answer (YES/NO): NO